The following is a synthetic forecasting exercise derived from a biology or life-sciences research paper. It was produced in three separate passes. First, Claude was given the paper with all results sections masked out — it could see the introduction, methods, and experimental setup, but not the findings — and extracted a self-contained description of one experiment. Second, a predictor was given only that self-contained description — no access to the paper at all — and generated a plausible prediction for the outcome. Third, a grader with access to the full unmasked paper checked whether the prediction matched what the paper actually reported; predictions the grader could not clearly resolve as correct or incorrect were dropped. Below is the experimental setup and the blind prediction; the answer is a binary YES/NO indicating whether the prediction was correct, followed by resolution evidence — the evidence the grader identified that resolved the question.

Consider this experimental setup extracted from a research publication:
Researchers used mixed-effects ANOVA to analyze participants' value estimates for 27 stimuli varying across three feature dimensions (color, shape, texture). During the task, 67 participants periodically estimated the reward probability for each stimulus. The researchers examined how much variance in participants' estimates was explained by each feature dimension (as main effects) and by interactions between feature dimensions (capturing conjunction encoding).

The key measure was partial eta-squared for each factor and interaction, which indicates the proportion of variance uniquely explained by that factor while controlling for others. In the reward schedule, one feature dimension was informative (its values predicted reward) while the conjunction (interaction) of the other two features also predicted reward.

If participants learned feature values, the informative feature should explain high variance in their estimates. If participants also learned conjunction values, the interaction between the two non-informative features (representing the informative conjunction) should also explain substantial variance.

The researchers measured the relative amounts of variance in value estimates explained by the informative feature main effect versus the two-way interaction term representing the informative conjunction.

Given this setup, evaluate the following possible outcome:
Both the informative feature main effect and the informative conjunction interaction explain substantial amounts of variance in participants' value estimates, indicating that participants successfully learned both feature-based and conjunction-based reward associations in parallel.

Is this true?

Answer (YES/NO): NO